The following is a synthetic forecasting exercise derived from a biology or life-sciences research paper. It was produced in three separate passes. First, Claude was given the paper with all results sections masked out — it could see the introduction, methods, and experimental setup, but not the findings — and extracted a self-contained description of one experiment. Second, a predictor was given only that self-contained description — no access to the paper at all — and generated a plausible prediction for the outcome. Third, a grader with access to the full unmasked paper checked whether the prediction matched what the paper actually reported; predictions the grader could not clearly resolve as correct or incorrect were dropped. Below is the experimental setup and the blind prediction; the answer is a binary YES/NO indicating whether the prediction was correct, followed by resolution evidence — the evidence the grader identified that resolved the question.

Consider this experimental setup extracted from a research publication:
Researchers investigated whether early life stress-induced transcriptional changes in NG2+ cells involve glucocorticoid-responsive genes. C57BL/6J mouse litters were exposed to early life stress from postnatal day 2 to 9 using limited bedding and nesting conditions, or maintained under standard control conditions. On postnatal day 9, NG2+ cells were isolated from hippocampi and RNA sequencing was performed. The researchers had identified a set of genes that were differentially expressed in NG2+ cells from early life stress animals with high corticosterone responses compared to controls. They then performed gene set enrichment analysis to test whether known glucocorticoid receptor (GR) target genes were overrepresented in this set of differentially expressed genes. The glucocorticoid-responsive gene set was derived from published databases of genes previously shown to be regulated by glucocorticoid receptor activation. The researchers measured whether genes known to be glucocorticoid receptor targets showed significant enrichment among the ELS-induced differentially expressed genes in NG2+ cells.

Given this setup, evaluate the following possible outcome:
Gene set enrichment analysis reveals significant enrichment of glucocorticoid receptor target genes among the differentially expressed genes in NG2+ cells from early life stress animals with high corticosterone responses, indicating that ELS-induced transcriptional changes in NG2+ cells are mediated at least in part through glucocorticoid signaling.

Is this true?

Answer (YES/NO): YES